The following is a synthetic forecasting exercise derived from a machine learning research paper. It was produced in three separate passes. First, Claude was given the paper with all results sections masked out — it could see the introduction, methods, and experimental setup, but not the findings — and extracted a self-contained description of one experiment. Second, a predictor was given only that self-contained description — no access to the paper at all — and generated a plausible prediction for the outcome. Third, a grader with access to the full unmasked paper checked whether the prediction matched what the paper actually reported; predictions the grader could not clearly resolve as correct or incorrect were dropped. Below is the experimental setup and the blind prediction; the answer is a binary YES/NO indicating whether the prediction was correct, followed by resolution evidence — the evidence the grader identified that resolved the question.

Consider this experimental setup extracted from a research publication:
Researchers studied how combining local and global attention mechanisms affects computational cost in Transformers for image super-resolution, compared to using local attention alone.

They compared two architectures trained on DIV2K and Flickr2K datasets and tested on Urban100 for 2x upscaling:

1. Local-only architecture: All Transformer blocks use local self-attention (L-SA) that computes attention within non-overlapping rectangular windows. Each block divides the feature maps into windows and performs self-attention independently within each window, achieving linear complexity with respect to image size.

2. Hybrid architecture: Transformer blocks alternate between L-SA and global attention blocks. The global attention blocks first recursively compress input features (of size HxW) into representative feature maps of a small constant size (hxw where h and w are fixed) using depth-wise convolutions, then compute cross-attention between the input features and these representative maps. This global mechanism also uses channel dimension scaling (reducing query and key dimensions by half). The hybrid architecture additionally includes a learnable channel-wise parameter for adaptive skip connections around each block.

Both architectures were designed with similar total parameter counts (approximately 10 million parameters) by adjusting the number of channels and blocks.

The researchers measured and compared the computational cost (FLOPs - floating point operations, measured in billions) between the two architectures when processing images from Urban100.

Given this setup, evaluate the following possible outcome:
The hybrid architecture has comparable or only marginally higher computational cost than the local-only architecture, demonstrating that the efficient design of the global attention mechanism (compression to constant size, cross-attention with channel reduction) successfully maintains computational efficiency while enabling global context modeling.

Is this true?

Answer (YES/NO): NO